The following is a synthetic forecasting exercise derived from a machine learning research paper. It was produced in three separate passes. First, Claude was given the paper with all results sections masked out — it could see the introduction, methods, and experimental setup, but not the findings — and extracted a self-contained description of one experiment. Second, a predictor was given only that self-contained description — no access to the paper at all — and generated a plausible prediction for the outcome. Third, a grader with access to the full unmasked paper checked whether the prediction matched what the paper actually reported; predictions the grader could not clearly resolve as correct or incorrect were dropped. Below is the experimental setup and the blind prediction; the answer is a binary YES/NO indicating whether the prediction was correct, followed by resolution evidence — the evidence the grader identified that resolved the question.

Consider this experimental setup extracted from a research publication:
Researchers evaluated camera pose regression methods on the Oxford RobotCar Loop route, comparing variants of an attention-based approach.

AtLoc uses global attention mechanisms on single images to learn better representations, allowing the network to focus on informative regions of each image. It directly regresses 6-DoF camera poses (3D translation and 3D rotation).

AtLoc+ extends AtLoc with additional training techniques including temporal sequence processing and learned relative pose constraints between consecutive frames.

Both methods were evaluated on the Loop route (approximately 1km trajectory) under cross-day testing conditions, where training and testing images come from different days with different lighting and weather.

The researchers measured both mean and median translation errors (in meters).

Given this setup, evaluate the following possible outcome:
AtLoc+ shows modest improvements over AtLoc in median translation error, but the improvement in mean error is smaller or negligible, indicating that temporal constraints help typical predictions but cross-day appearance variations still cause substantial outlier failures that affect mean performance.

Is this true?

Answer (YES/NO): NO